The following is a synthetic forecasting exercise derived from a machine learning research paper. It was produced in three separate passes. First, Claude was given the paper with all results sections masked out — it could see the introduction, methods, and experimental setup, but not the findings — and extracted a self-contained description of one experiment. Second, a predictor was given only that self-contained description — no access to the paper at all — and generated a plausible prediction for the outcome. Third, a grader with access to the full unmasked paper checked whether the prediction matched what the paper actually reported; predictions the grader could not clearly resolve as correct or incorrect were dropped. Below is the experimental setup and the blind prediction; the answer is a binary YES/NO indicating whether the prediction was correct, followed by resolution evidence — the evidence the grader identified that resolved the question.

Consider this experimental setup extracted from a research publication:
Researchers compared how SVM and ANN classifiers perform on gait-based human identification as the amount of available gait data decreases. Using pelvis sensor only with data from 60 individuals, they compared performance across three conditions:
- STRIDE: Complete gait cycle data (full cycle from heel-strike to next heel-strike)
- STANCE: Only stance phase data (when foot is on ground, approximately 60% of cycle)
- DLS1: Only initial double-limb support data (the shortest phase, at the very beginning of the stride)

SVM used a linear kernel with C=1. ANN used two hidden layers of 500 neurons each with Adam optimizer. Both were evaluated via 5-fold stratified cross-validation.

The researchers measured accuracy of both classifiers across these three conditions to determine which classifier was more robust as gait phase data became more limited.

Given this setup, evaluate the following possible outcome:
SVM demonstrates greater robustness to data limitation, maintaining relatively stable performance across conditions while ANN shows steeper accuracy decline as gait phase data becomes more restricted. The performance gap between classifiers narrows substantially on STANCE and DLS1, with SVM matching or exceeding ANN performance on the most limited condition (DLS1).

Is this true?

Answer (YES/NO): NO